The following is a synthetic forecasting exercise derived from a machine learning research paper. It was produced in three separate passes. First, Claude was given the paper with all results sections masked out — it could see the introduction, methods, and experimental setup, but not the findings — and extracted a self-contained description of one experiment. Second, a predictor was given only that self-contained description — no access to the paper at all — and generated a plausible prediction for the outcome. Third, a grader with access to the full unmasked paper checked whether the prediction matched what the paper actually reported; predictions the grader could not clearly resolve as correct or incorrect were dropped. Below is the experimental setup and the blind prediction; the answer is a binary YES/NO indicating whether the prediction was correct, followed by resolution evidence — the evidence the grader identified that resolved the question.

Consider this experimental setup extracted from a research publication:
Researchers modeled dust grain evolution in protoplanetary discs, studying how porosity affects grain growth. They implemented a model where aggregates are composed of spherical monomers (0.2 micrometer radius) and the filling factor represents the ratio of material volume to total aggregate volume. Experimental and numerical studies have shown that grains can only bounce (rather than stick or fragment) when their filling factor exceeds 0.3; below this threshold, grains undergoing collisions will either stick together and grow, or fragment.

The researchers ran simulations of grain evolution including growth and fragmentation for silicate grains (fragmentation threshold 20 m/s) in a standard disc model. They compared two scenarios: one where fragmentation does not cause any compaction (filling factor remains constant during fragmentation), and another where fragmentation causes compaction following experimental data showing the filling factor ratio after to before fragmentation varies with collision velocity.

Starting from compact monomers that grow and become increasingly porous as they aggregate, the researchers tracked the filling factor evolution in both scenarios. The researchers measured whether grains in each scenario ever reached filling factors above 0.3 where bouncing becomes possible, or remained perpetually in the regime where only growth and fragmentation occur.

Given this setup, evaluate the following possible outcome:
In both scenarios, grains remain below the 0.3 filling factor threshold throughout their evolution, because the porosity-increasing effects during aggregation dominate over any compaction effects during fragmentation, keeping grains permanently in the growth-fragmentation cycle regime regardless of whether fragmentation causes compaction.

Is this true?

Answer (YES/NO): NO